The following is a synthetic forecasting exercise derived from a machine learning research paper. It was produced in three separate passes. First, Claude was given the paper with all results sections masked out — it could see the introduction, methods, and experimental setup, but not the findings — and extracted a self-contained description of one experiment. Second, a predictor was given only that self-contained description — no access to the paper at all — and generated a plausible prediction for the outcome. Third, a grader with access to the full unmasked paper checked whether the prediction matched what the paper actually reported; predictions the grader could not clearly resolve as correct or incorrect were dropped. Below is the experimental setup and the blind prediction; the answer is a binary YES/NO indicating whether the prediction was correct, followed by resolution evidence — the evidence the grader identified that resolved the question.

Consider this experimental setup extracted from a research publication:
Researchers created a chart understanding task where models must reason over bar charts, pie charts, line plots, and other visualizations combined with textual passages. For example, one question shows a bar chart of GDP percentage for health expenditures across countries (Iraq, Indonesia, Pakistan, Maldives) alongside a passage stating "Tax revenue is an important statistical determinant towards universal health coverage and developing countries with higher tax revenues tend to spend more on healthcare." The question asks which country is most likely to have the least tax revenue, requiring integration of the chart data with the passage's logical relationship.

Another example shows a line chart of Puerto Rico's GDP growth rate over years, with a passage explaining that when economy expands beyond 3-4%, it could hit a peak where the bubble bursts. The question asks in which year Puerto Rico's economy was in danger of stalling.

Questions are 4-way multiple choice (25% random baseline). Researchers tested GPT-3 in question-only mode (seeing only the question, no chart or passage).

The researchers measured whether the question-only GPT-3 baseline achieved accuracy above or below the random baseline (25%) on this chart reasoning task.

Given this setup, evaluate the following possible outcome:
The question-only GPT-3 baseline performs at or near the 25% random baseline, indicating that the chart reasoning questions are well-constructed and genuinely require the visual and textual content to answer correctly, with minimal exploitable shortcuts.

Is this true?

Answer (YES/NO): YES